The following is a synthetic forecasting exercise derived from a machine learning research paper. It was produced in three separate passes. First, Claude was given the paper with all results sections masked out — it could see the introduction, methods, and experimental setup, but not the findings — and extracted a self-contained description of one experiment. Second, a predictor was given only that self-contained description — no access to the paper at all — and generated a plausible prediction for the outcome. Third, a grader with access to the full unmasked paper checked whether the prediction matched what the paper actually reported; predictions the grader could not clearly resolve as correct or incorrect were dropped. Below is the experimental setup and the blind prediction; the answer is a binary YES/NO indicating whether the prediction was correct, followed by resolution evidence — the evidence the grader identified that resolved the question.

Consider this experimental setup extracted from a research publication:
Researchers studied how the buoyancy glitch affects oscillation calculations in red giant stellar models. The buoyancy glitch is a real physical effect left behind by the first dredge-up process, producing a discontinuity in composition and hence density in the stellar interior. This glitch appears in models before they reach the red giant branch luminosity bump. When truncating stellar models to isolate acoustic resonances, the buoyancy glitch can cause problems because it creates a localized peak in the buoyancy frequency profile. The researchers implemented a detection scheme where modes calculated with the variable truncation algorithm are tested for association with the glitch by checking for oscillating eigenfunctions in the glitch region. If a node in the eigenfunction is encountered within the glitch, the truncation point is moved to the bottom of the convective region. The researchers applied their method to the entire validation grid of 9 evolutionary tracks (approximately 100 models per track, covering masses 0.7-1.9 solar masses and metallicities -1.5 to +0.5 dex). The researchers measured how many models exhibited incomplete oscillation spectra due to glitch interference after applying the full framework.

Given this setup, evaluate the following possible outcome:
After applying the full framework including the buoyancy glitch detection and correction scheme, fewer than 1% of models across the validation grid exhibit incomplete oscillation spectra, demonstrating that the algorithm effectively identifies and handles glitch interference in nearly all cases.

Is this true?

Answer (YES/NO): YES